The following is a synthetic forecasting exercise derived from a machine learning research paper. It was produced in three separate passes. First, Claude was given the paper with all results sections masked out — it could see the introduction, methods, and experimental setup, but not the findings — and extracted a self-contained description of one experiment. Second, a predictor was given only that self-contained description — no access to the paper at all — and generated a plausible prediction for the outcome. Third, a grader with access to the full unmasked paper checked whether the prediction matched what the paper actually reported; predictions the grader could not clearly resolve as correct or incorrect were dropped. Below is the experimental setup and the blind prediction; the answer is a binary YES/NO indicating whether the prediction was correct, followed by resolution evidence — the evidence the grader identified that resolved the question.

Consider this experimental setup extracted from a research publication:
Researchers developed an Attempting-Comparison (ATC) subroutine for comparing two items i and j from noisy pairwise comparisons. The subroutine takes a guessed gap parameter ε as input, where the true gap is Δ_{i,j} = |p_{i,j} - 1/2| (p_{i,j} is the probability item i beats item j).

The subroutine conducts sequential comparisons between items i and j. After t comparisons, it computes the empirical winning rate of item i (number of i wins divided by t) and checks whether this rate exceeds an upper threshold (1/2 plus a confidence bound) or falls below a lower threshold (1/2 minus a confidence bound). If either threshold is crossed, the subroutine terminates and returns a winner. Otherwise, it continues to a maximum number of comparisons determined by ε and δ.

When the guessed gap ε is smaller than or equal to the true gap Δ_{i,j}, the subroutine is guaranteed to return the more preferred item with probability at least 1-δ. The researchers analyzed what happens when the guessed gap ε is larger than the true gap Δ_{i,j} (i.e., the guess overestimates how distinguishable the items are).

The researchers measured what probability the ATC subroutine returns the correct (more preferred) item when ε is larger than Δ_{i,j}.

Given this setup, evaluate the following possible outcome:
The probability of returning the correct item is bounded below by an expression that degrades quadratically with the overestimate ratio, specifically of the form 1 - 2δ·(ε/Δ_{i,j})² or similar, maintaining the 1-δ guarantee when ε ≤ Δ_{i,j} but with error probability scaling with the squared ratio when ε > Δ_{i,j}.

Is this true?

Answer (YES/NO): NO